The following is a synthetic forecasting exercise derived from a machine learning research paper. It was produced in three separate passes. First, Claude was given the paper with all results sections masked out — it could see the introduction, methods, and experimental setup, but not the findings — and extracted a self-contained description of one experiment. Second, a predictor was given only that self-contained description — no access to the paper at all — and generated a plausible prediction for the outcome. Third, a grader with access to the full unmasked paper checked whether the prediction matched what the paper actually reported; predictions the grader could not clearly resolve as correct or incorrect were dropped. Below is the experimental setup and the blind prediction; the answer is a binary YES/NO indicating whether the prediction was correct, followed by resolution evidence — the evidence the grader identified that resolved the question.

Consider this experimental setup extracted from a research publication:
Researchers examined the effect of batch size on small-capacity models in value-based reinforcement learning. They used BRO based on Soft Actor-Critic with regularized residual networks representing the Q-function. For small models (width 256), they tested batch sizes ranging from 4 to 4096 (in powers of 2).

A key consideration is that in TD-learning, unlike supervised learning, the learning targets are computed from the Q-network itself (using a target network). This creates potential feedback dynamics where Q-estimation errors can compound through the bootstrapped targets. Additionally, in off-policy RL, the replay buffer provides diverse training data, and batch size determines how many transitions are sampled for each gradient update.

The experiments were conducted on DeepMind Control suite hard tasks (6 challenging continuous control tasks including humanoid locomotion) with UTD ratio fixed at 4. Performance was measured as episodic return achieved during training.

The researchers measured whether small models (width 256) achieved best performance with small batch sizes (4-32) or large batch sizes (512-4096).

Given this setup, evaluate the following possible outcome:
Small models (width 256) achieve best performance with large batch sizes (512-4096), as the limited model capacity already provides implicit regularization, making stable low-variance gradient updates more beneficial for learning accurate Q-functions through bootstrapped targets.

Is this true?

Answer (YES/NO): NO